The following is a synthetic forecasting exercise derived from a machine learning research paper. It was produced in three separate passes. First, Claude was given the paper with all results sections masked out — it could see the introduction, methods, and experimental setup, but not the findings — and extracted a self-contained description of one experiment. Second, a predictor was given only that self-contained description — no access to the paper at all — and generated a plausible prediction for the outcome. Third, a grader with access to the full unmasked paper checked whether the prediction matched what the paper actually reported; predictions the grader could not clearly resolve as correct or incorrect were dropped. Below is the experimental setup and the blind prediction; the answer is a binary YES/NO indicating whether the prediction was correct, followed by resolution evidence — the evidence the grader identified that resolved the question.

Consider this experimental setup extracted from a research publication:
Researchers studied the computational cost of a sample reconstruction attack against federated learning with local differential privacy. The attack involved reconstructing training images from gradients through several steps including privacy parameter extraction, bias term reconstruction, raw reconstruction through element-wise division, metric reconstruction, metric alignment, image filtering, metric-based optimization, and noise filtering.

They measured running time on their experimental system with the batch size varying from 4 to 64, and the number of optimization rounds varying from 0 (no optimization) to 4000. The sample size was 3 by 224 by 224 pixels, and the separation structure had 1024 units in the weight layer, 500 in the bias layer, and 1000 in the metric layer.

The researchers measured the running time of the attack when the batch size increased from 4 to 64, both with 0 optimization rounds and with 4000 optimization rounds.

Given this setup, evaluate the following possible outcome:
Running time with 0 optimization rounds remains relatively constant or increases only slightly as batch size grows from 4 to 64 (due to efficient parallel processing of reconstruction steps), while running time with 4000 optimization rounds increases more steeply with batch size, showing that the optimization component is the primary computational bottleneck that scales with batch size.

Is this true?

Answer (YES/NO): YES